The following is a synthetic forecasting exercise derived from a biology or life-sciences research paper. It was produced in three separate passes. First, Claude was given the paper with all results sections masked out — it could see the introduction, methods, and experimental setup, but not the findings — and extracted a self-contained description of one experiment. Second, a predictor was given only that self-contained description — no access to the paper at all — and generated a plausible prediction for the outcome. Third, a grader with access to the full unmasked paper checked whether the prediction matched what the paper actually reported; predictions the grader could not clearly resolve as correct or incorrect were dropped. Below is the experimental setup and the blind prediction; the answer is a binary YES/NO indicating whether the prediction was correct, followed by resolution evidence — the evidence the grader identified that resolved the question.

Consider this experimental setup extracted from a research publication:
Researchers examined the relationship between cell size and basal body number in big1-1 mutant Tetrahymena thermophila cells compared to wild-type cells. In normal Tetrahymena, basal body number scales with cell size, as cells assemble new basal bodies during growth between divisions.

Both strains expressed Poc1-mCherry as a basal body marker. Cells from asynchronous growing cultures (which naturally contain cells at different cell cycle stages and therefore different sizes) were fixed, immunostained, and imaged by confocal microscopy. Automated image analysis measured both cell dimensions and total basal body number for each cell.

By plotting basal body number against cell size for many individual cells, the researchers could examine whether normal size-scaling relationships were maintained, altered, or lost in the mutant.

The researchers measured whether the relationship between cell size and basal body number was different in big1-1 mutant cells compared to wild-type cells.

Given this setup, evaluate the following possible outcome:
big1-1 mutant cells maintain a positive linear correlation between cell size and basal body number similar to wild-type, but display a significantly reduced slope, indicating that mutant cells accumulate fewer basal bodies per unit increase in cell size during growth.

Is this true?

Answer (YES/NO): NO